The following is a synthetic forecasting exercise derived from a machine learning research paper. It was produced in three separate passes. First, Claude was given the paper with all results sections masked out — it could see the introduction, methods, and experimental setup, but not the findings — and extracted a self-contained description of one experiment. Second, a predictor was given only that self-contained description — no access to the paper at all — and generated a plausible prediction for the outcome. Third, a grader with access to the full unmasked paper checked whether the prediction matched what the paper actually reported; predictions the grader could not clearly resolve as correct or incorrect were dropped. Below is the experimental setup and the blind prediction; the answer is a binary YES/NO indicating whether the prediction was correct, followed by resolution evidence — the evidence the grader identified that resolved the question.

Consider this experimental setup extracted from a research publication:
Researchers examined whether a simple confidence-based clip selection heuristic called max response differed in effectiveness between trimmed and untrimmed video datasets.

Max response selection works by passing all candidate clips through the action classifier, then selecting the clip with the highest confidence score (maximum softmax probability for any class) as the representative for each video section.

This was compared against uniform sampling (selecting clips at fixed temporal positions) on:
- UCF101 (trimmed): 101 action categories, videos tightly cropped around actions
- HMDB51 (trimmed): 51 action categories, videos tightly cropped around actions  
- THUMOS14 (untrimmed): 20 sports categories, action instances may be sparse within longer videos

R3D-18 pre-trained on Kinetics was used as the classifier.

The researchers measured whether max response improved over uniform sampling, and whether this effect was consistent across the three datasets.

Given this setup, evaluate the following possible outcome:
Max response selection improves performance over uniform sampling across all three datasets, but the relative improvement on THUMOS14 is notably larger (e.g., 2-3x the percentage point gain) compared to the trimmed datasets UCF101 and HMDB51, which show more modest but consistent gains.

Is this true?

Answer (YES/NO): NO